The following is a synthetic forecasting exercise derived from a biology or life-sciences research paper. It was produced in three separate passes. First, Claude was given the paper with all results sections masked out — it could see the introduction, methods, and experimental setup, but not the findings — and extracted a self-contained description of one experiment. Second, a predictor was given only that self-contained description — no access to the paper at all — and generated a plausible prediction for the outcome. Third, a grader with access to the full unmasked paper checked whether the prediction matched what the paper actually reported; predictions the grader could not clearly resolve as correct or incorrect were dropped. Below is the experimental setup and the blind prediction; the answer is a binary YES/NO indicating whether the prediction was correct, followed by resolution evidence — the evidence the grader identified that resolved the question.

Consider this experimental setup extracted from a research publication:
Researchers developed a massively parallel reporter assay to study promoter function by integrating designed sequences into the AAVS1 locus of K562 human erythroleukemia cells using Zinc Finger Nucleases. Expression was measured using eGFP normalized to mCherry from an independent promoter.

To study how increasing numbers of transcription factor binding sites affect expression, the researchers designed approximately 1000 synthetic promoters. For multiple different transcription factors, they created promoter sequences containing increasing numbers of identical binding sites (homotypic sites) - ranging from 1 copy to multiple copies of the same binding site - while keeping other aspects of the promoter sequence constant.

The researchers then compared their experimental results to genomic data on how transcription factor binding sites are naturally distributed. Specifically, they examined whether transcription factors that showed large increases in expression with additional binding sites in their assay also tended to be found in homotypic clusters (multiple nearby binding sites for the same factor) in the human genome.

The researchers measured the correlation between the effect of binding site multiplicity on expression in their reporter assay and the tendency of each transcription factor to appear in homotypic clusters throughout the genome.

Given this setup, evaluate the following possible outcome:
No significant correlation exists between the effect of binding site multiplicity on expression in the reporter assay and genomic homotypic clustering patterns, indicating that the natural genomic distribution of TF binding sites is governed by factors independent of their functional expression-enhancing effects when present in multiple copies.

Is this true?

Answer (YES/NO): NO